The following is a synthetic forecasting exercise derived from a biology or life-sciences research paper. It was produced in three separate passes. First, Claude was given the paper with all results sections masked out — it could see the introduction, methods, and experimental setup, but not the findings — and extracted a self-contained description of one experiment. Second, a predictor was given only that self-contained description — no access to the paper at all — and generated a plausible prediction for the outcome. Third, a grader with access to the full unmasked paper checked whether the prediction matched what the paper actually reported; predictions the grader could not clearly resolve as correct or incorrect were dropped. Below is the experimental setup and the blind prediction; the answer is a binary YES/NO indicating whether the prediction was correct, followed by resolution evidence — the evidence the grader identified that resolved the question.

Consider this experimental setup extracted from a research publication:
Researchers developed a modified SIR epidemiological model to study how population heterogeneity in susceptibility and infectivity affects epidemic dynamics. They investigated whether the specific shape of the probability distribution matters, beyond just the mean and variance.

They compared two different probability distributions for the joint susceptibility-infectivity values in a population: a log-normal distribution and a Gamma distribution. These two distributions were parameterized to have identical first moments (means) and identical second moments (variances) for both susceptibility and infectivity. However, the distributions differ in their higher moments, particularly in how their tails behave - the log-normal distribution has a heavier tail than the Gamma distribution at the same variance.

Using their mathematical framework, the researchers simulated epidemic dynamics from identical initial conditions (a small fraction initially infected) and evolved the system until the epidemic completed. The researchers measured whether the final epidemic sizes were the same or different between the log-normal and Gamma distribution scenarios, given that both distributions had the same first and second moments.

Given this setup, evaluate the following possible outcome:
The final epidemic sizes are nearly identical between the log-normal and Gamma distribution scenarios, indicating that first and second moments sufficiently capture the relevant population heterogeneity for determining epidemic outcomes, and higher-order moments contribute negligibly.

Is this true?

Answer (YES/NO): NO